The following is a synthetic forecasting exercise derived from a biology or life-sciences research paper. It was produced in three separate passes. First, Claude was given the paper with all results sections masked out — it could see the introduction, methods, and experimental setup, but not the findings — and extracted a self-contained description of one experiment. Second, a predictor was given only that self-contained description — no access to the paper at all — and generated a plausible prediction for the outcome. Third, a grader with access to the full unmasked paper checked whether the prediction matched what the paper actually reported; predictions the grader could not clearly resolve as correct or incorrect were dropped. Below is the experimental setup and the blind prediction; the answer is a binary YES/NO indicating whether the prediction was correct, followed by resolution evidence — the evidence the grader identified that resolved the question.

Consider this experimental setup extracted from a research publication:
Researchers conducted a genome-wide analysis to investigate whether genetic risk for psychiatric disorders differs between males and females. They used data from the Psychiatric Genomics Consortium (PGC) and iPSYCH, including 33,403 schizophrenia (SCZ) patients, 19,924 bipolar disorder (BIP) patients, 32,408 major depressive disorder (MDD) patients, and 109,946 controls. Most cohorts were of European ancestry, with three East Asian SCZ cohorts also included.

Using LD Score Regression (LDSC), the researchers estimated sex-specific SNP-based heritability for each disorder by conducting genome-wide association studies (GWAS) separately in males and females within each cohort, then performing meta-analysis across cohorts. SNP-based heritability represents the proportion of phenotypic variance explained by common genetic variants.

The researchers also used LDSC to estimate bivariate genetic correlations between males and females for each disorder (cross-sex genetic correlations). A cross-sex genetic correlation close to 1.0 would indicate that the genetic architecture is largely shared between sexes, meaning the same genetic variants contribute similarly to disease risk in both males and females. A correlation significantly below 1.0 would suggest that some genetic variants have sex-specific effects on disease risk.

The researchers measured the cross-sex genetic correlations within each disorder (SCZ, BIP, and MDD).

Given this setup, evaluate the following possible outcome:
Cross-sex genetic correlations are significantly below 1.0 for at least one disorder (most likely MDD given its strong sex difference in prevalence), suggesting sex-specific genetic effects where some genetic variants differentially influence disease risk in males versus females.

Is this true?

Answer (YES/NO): NO